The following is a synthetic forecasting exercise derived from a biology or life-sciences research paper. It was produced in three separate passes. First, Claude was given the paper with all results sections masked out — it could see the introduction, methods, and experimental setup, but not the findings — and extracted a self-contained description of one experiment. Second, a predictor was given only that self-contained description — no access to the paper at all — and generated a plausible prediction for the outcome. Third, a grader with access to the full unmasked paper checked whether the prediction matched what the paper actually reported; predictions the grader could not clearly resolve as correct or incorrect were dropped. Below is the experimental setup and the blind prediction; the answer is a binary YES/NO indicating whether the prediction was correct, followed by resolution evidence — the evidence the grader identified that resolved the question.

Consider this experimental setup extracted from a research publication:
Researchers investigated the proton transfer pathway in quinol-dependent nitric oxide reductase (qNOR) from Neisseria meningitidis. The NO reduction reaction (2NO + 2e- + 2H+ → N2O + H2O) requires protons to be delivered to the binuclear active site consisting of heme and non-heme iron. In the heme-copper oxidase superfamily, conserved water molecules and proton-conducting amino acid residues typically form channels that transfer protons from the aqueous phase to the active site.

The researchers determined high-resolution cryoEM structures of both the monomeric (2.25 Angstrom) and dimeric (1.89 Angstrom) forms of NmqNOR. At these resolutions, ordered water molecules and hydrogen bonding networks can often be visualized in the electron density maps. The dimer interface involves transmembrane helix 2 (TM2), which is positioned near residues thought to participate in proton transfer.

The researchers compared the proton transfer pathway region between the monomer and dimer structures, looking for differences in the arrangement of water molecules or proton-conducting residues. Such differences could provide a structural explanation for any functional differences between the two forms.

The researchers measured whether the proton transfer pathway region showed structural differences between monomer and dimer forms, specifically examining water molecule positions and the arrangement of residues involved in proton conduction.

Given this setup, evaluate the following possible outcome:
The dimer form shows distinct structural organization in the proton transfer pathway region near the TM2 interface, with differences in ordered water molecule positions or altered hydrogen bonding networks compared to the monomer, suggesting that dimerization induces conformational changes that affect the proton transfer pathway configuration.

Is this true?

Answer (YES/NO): YES